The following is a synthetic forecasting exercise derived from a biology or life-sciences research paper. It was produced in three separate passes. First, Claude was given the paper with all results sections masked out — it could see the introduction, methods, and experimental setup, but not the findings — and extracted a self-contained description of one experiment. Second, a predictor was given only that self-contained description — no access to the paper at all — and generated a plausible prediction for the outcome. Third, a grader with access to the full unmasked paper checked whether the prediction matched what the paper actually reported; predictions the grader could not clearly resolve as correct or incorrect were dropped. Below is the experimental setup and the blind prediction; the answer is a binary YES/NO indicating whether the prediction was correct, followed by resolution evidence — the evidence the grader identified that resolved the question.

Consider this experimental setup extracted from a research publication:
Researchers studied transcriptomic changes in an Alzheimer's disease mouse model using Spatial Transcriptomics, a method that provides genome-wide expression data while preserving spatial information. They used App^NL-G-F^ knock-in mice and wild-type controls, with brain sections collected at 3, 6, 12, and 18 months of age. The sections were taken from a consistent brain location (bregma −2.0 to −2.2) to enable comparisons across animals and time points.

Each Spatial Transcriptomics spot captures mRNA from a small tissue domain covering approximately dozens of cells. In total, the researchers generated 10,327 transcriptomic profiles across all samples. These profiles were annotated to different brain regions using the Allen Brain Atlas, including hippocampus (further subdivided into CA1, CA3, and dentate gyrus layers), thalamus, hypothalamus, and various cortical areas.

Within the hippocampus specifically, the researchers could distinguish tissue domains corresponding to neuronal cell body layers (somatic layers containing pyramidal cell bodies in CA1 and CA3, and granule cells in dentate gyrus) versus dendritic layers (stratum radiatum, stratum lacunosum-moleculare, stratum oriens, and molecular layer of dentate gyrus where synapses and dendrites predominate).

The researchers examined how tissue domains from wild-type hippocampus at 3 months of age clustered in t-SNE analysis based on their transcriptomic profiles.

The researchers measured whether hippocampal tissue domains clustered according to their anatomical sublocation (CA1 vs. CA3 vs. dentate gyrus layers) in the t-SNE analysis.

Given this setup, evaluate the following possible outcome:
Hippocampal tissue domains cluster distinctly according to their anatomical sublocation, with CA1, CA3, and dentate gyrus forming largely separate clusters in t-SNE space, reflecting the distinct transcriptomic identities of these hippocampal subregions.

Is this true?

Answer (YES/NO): NO